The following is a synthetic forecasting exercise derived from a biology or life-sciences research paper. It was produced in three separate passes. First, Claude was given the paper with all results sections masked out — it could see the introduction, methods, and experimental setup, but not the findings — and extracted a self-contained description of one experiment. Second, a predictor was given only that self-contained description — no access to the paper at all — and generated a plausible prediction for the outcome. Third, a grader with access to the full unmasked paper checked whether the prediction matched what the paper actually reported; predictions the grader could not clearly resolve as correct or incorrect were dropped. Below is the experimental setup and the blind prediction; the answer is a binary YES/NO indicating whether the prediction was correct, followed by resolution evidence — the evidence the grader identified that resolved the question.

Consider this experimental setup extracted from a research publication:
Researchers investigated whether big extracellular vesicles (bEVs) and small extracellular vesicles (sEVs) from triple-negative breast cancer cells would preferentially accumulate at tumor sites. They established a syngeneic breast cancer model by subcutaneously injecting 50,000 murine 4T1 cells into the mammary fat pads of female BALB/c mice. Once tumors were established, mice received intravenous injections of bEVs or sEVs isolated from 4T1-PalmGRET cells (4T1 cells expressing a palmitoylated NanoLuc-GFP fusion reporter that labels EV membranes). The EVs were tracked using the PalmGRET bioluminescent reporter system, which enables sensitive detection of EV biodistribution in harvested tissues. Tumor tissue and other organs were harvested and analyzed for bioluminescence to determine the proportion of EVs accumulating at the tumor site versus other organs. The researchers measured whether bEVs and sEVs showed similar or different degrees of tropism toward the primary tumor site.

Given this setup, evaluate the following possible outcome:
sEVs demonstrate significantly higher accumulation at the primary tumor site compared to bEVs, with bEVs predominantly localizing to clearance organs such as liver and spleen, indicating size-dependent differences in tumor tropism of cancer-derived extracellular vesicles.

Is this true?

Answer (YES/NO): NO